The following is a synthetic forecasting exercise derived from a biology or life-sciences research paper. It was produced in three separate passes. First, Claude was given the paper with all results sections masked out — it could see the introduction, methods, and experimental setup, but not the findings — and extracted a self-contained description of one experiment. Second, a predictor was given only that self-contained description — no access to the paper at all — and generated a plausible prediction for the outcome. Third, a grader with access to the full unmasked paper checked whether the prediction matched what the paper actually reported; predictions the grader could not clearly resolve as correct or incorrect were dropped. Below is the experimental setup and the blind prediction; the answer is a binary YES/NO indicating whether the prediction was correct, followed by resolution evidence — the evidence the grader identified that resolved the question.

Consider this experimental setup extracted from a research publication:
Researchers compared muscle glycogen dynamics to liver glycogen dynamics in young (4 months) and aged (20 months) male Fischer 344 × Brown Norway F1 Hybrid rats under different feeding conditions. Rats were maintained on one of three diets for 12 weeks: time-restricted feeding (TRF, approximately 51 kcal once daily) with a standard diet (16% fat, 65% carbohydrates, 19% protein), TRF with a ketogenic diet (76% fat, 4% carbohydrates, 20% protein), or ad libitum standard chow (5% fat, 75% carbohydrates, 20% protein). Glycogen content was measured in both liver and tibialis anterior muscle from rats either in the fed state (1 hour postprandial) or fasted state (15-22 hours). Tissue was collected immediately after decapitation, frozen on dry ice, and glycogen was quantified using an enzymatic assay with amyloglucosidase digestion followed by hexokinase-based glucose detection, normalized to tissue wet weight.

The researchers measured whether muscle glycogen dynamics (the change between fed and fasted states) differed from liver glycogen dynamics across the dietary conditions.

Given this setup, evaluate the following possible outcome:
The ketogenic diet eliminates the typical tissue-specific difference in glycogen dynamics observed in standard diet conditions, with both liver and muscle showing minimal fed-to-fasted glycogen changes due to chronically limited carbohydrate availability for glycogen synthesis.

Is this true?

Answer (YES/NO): YES